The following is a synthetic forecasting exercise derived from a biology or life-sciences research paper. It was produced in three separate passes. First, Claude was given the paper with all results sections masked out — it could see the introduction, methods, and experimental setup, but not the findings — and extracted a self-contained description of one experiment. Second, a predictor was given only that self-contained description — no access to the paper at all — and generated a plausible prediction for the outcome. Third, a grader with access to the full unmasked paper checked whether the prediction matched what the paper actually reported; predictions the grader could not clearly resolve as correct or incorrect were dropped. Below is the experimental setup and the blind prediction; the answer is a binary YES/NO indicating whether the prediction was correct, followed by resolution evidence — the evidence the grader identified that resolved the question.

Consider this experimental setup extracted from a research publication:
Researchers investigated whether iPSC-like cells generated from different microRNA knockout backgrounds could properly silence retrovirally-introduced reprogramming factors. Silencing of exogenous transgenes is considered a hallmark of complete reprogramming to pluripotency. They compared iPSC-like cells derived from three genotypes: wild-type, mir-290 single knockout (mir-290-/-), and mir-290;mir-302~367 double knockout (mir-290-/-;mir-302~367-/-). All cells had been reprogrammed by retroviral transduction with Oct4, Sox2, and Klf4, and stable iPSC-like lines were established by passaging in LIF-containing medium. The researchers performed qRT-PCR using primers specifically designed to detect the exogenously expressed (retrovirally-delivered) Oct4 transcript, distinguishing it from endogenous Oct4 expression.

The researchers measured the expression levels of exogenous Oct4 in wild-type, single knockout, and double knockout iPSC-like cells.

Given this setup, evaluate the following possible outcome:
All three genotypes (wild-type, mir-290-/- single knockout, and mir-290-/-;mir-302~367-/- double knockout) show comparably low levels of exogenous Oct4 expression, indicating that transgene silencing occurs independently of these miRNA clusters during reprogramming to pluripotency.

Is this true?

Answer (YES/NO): NO